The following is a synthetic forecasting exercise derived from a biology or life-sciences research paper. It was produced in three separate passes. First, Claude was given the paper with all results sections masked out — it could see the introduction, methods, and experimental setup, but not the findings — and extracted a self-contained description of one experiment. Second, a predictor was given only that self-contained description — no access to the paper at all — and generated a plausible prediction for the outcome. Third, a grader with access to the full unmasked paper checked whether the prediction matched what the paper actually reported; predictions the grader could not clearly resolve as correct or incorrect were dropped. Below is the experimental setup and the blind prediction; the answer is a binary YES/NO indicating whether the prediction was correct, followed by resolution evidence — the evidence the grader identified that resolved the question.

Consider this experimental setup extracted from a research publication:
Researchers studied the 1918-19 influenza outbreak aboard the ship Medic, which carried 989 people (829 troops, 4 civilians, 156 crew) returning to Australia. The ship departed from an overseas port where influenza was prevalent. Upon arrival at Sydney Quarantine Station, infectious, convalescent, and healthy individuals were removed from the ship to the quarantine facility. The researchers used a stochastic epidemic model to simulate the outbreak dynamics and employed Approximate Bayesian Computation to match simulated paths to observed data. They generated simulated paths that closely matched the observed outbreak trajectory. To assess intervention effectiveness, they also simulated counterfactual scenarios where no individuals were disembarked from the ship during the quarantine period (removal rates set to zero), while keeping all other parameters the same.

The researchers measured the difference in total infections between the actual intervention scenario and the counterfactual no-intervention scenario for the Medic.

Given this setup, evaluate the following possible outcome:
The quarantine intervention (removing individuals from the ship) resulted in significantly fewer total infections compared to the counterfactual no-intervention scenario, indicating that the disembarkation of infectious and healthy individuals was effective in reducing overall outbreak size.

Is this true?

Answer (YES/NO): YES